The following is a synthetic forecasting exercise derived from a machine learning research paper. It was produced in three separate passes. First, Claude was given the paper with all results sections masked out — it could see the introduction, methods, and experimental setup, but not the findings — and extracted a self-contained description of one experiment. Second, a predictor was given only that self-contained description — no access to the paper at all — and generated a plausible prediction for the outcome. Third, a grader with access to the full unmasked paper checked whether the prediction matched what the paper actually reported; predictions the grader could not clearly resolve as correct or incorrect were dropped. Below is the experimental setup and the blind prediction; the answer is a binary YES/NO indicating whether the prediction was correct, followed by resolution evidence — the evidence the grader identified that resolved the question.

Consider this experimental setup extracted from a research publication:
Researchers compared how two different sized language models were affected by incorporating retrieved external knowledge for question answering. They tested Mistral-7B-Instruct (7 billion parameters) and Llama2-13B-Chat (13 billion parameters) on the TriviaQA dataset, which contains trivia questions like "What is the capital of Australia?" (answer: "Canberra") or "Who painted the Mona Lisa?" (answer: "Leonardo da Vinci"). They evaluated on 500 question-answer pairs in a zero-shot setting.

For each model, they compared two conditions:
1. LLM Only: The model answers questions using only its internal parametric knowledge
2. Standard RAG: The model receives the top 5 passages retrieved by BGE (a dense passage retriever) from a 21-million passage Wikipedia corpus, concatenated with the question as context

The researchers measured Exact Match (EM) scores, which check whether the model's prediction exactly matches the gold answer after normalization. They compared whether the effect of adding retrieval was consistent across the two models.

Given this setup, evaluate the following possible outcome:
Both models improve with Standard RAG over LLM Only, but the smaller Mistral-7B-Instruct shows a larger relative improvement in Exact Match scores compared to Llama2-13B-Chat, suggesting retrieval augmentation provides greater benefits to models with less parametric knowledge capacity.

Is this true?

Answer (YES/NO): NO